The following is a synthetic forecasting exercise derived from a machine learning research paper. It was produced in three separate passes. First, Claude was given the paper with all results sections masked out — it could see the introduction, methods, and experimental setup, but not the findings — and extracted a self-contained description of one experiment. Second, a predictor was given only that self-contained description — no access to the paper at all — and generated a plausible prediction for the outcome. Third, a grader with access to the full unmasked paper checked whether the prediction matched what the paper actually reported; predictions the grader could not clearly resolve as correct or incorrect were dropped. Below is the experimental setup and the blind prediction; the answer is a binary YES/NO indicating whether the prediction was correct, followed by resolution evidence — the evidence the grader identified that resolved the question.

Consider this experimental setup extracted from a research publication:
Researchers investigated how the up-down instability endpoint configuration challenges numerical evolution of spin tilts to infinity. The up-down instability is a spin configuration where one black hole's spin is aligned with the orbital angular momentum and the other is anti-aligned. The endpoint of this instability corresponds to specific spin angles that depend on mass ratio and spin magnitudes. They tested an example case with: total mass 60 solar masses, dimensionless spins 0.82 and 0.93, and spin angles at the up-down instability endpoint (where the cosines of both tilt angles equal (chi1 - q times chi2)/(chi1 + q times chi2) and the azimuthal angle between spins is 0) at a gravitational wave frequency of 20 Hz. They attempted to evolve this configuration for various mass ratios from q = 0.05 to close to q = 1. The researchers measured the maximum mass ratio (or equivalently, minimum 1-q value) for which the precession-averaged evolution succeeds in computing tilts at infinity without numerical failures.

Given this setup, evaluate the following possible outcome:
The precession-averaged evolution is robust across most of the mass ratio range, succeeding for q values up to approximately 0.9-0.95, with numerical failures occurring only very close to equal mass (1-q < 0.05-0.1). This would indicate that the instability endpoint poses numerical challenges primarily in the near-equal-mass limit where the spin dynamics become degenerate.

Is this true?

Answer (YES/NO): NO